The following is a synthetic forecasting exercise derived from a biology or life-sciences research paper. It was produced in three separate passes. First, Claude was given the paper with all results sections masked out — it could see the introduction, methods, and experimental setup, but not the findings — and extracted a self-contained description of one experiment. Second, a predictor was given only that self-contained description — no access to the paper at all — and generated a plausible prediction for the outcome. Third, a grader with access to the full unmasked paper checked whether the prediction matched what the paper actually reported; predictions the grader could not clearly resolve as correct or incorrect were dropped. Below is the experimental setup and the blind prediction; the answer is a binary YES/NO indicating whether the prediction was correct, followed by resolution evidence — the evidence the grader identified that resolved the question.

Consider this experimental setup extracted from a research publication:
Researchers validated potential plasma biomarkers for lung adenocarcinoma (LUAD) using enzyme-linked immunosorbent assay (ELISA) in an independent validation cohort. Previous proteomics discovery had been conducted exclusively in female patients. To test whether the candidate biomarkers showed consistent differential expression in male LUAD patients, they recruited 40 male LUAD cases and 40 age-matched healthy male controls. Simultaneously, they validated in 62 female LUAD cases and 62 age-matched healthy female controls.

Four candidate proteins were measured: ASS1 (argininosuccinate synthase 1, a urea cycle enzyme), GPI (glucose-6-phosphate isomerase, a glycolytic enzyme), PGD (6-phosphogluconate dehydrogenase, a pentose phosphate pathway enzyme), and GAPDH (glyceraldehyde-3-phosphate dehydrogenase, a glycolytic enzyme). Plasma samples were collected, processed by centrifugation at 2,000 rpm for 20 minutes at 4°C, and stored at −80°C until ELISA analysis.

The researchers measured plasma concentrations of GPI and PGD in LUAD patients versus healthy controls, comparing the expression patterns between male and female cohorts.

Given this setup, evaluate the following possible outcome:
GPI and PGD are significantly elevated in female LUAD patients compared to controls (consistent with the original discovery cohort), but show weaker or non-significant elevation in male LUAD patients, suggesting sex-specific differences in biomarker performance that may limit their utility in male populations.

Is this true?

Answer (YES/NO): NO